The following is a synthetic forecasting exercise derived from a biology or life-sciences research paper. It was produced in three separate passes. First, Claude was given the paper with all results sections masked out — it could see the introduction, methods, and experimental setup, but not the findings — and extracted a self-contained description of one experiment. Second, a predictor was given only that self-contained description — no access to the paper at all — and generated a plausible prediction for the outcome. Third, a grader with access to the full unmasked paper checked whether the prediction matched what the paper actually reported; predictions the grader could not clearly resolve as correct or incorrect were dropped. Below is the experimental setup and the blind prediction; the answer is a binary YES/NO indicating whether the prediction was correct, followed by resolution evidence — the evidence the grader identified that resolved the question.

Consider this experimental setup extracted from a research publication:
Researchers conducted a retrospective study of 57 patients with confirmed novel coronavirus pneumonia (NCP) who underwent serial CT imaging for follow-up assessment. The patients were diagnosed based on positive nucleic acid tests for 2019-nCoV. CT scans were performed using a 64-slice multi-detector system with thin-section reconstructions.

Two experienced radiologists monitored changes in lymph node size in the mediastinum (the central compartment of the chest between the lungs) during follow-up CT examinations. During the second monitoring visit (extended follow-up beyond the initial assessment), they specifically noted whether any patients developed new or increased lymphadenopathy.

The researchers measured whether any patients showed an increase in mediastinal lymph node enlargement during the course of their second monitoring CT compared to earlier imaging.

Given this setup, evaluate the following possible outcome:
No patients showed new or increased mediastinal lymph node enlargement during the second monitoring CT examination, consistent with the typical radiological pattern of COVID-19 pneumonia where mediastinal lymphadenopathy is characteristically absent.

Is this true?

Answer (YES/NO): NO